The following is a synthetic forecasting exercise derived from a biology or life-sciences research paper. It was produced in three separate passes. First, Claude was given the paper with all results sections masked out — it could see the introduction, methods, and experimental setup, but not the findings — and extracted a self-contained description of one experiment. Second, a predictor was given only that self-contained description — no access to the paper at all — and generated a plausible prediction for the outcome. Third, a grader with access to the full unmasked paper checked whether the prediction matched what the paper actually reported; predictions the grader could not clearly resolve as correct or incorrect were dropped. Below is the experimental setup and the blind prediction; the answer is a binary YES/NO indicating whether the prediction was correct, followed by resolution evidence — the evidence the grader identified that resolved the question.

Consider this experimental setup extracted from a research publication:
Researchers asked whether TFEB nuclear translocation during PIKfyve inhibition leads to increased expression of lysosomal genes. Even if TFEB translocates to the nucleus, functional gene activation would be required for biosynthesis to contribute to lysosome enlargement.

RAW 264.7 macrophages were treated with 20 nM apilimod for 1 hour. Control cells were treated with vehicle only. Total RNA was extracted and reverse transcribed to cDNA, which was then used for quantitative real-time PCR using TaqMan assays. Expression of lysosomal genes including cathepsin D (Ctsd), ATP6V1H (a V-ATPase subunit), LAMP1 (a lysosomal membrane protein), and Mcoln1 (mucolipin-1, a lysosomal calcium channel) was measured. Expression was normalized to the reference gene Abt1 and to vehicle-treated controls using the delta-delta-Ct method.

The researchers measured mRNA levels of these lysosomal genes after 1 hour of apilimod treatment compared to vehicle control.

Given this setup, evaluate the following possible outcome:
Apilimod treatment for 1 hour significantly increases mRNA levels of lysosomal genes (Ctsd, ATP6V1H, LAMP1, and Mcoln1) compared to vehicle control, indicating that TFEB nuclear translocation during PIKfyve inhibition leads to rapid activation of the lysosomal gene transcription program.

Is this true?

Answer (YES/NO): NO